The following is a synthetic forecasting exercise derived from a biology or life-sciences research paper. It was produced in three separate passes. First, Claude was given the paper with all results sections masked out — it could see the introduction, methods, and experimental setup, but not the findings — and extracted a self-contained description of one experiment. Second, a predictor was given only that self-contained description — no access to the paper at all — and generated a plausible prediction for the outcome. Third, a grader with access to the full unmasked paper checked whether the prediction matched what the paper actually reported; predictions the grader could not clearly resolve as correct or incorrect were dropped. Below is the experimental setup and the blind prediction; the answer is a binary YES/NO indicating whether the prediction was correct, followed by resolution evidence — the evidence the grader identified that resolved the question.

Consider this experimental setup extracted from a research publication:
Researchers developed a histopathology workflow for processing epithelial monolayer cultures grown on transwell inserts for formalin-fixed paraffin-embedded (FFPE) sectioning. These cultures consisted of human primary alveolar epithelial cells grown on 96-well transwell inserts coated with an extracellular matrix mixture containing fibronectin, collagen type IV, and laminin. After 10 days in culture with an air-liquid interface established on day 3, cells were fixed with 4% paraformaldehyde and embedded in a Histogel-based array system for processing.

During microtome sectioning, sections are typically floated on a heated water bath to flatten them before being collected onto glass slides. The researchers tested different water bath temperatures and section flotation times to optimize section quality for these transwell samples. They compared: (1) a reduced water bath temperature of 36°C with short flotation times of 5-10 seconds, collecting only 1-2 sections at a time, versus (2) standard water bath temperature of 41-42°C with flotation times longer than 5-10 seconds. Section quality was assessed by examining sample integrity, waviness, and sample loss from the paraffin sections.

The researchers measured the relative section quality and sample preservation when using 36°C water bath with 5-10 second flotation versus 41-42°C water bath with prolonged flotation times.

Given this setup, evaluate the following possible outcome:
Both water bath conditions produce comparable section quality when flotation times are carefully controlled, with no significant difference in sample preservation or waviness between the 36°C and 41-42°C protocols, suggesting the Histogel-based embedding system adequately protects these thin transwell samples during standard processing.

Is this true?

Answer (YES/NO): NO